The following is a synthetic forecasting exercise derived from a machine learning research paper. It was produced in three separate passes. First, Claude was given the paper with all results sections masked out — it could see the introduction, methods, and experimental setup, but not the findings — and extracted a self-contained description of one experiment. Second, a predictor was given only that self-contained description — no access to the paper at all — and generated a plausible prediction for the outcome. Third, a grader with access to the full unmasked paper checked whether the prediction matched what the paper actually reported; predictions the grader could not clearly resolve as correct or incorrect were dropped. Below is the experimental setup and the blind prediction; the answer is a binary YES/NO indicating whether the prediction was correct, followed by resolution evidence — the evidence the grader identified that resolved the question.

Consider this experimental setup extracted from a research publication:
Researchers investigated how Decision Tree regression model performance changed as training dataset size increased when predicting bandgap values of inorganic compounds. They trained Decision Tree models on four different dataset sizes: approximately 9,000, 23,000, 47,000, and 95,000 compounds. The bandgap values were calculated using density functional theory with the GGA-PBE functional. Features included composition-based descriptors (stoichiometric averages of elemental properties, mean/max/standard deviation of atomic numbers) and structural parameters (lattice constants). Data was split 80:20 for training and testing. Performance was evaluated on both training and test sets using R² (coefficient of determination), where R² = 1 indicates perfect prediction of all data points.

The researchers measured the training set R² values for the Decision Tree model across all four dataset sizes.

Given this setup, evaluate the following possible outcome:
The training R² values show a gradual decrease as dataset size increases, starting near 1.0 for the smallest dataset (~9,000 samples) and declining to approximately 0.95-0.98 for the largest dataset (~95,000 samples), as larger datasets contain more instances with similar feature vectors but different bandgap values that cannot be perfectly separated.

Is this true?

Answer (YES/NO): NO